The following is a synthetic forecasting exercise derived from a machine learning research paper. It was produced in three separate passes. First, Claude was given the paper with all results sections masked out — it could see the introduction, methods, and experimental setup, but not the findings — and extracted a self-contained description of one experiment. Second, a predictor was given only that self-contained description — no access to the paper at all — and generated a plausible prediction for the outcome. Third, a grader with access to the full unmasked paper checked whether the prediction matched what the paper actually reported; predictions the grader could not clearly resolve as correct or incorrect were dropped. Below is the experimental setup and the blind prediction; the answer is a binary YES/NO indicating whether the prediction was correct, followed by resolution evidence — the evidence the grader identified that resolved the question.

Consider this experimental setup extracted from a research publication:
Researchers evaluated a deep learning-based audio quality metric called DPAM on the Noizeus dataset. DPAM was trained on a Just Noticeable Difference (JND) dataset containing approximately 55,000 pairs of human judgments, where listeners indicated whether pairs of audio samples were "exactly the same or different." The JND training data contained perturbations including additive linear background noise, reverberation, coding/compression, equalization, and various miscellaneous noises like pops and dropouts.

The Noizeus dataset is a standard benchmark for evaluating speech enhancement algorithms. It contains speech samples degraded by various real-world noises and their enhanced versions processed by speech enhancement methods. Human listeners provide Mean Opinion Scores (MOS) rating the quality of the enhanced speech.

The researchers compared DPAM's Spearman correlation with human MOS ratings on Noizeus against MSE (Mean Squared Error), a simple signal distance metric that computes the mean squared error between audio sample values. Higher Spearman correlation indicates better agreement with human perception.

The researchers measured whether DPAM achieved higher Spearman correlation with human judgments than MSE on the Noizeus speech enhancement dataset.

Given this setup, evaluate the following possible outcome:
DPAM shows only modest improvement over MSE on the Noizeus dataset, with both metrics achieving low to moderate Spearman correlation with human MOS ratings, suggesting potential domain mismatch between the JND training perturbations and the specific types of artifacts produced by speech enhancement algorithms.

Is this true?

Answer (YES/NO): NO